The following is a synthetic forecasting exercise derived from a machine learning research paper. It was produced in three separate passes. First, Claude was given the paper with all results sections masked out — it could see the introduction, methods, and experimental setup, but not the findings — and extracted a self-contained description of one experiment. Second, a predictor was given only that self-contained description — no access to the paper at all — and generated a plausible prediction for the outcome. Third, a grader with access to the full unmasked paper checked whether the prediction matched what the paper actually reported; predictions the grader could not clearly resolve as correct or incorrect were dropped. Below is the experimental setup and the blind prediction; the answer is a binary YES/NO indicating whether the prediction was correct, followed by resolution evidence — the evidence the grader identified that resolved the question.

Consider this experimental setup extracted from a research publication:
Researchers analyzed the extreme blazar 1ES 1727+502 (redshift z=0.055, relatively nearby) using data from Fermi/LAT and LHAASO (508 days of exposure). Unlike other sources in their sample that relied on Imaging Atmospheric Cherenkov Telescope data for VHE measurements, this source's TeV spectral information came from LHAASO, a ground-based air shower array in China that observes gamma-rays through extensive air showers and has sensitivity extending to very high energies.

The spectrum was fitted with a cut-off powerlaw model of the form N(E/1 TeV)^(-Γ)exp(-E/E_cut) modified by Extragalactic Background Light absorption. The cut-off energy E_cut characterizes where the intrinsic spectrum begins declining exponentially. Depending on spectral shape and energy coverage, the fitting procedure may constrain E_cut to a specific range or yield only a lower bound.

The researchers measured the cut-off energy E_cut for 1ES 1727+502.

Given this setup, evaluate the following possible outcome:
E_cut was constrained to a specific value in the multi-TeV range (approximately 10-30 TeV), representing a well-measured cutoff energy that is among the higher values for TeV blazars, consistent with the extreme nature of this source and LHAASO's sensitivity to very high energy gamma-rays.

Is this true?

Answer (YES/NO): NO